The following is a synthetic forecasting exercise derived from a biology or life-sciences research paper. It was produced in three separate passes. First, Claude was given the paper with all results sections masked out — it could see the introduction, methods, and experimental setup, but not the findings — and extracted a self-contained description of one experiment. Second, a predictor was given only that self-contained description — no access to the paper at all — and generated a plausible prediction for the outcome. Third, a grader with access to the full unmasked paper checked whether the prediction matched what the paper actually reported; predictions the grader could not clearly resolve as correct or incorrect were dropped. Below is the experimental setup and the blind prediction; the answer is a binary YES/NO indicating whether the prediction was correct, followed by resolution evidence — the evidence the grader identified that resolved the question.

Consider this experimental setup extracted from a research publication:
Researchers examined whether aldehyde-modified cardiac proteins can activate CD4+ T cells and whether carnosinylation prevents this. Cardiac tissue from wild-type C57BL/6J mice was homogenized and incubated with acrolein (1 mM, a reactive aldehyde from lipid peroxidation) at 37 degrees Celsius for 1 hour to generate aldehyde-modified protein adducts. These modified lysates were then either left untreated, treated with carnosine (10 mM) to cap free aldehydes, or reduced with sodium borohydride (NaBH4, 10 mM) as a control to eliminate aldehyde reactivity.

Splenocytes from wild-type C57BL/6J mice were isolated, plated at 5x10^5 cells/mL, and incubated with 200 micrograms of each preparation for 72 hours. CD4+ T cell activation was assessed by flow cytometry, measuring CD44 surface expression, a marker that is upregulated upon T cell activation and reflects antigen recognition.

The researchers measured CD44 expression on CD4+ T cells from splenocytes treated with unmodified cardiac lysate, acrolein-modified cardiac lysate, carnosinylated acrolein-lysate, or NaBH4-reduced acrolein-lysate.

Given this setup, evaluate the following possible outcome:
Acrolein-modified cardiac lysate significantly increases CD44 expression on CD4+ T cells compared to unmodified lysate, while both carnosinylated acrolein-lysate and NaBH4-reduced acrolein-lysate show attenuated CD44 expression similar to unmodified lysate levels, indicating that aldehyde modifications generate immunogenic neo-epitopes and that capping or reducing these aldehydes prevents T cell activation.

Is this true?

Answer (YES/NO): YES